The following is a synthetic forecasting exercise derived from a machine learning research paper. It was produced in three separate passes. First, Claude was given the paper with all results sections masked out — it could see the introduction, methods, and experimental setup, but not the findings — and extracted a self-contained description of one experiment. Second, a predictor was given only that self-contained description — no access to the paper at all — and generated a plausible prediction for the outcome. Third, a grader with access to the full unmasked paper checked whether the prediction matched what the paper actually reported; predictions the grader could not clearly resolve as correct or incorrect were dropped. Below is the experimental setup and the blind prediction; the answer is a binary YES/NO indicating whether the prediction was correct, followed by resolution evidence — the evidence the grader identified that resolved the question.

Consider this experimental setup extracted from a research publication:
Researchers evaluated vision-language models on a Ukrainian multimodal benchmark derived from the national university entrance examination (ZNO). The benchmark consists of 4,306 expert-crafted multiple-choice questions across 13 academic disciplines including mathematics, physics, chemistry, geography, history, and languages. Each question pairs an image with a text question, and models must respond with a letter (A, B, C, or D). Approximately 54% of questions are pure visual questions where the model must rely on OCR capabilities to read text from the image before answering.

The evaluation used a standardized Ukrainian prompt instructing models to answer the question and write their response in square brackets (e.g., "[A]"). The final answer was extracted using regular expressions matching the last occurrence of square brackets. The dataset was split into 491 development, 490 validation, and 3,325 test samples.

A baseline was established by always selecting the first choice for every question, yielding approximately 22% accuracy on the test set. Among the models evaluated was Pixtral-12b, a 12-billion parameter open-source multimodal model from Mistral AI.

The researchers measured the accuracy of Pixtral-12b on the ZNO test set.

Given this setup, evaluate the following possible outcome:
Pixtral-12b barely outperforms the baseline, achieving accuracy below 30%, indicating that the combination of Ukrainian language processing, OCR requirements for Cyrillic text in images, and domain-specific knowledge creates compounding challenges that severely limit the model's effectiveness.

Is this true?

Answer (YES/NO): NO